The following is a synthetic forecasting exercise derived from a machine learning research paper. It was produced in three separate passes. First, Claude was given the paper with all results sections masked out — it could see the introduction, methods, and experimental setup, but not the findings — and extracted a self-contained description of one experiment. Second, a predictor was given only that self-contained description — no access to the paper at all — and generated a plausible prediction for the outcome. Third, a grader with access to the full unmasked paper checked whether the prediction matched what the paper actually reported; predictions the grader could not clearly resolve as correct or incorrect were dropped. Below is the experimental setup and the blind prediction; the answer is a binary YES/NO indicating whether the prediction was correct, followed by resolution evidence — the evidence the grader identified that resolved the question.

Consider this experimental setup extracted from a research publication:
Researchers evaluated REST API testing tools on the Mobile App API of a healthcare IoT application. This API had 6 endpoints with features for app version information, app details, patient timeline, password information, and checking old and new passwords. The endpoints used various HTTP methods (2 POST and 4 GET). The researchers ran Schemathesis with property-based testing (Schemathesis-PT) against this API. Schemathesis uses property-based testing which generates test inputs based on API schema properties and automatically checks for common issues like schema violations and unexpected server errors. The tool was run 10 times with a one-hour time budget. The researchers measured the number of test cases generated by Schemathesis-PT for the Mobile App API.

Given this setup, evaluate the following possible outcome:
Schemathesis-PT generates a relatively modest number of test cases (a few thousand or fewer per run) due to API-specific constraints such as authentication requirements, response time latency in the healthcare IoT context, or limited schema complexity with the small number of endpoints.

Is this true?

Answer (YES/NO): NO